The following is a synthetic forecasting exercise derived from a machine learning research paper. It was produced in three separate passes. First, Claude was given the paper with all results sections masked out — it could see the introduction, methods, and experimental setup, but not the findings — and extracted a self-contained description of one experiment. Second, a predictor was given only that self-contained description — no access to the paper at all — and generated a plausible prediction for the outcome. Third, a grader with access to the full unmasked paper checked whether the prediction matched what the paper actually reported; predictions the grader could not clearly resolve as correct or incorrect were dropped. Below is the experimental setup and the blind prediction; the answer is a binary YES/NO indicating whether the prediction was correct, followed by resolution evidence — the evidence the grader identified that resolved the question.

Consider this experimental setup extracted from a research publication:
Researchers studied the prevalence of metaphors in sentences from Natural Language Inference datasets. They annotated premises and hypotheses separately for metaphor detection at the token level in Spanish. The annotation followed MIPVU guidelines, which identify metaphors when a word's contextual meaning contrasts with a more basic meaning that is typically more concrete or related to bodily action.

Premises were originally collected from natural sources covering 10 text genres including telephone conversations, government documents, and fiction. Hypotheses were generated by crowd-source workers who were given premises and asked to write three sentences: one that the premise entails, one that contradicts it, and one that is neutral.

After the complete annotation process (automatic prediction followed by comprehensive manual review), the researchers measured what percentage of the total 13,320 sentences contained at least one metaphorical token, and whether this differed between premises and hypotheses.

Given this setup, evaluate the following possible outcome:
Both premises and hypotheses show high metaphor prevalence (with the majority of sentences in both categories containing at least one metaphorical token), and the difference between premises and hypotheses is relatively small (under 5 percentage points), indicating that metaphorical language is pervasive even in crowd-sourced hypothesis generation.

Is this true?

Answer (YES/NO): NO